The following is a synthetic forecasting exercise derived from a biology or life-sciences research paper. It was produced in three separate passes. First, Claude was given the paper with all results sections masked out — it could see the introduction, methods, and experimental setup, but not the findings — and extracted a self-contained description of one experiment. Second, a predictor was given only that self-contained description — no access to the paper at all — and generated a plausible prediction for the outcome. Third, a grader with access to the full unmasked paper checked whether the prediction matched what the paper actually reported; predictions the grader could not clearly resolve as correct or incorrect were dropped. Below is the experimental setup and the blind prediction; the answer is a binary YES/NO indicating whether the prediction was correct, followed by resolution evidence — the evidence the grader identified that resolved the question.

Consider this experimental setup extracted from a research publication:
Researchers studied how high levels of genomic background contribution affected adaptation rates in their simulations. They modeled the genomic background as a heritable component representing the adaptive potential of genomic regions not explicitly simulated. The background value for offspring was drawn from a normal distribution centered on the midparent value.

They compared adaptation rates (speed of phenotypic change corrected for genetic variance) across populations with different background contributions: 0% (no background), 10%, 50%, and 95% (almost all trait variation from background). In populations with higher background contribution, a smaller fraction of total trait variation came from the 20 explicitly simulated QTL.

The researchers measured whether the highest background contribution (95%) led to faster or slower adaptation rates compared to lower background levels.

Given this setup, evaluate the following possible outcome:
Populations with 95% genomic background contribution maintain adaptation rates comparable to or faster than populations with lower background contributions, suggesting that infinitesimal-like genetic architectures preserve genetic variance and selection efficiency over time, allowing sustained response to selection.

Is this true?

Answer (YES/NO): YES